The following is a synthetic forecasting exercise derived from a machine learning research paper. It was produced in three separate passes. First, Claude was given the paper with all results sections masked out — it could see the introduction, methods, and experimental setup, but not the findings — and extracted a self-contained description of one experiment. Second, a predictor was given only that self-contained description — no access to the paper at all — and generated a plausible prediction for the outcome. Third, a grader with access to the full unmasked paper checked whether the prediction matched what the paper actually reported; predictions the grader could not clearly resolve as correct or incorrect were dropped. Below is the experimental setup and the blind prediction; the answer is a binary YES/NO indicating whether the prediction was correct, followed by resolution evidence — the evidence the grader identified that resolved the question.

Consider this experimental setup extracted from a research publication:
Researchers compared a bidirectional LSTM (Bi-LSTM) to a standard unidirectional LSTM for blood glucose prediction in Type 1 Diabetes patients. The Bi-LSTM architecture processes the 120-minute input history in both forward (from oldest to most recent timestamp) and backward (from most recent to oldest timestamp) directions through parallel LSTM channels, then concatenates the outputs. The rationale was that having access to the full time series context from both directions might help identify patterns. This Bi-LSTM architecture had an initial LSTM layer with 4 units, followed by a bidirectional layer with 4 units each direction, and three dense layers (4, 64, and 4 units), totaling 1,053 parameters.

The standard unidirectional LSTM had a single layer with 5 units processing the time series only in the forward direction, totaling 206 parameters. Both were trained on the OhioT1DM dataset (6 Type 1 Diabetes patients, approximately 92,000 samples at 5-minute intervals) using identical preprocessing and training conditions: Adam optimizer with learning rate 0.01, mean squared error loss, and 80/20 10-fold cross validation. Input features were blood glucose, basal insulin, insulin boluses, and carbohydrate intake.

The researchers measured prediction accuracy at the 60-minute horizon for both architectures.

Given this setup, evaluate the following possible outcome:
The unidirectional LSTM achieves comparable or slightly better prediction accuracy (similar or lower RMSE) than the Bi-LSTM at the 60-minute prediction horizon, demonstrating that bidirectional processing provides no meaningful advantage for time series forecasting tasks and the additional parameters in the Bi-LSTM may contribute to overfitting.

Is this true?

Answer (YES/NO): NO